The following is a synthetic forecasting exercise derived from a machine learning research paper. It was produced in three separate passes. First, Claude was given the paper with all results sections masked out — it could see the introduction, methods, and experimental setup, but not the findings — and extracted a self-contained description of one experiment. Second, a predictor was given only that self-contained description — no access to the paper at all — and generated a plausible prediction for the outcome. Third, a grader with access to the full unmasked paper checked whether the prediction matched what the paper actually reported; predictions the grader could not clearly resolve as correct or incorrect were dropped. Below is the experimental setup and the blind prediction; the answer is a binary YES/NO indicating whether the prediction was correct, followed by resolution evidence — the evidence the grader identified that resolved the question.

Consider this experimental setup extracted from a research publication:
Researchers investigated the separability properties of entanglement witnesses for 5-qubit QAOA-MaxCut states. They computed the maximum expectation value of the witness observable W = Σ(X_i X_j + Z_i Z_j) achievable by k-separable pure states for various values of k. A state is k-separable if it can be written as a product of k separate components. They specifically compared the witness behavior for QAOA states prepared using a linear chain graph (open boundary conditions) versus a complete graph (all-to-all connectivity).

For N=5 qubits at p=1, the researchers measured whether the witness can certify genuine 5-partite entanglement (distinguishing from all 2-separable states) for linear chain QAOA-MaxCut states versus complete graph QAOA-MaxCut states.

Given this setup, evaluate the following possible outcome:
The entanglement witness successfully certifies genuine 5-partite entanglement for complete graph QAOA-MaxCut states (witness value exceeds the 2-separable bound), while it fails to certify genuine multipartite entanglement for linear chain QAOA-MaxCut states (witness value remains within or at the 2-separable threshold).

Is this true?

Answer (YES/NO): YES